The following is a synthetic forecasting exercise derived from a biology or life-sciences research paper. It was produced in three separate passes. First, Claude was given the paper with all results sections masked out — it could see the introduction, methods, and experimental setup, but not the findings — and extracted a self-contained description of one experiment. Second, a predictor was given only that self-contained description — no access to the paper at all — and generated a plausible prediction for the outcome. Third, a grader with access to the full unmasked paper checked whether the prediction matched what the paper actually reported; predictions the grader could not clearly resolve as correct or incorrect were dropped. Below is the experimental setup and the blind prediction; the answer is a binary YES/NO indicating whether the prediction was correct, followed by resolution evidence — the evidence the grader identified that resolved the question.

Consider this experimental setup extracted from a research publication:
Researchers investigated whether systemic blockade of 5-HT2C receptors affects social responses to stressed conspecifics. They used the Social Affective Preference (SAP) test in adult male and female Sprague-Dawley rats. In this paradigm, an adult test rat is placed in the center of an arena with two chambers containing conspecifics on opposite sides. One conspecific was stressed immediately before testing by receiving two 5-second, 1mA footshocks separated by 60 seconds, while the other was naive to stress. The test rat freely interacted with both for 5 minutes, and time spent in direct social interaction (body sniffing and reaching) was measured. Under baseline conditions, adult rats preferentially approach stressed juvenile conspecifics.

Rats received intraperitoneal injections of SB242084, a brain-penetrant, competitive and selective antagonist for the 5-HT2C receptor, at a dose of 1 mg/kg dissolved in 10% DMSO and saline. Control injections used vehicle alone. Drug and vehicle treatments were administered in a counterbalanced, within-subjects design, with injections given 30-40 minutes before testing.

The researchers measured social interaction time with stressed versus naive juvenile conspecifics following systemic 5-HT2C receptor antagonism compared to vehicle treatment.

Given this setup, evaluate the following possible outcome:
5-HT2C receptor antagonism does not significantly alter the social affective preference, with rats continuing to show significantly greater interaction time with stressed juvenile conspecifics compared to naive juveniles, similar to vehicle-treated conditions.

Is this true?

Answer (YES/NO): NO